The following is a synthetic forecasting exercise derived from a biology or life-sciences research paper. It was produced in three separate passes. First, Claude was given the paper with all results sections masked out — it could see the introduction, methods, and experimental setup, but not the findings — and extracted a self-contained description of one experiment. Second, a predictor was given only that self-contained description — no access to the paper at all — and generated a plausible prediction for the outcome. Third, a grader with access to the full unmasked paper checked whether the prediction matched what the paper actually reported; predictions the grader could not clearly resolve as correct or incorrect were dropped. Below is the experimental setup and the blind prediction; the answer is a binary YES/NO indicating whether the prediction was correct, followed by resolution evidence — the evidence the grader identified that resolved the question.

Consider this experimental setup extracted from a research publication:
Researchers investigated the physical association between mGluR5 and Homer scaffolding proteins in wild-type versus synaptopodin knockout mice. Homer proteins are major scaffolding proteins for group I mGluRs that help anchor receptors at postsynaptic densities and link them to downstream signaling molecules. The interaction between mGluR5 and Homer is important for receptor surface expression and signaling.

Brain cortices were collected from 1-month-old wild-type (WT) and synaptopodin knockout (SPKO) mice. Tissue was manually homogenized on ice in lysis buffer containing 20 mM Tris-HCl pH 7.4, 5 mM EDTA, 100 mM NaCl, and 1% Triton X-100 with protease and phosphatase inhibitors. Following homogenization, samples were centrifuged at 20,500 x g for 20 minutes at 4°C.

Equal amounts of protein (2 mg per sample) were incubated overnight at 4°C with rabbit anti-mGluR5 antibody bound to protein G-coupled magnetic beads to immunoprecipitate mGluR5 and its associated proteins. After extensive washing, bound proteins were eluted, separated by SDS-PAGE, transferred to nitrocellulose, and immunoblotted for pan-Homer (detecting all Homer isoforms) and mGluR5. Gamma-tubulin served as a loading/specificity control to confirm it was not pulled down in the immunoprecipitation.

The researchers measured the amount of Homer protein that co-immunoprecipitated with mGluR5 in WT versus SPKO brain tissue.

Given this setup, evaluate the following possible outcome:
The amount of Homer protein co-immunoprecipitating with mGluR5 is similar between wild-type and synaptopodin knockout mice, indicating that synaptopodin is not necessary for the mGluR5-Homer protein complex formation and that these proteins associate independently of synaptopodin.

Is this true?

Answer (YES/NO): NO